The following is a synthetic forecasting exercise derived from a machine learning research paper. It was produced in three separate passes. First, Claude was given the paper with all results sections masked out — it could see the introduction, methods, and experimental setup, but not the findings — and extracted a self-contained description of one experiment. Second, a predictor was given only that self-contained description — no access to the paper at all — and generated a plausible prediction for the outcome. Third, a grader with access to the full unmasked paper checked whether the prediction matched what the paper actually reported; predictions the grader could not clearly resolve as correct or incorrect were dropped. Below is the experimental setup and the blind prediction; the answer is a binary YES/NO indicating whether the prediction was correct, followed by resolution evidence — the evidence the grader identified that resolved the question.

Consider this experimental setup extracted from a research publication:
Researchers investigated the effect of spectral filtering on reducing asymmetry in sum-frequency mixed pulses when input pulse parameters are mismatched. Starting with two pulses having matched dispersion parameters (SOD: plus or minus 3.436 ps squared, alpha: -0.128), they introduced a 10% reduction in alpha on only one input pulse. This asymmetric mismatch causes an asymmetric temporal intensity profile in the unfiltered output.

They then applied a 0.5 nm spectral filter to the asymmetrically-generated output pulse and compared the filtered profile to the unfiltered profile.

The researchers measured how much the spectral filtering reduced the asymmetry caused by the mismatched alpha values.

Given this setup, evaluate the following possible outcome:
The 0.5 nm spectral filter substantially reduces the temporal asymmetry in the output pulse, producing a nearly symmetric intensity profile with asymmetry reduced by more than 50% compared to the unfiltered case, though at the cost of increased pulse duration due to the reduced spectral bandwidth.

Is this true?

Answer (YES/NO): NO